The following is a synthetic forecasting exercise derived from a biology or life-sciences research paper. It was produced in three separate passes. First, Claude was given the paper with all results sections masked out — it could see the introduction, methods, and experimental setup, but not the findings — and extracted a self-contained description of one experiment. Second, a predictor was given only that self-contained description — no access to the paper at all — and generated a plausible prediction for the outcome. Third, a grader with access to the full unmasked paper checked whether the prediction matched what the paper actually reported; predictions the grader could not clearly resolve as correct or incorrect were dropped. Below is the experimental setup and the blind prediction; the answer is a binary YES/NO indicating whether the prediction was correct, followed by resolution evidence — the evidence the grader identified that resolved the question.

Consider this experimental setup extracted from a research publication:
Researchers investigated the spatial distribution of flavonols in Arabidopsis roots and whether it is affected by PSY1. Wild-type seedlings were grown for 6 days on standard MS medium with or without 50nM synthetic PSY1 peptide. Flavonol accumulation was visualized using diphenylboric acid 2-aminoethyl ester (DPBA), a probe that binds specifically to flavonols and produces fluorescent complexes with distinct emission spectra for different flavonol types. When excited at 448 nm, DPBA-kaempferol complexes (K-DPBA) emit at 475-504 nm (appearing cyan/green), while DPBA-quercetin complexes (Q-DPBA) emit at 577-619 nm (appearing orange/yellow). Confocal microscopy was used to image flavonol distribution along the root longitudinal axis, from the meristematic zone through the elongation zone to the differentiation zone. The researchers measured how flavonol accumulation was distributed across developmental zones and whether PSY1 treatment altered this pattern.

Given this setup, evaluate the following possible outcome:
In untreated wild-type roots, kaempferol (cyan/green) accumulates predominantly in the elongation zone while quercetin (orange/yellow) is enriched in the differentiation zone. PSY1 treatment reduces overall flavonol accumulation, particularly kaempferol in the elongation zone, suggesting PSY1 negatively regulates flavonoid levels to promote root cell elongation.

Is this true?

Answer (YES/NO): NO